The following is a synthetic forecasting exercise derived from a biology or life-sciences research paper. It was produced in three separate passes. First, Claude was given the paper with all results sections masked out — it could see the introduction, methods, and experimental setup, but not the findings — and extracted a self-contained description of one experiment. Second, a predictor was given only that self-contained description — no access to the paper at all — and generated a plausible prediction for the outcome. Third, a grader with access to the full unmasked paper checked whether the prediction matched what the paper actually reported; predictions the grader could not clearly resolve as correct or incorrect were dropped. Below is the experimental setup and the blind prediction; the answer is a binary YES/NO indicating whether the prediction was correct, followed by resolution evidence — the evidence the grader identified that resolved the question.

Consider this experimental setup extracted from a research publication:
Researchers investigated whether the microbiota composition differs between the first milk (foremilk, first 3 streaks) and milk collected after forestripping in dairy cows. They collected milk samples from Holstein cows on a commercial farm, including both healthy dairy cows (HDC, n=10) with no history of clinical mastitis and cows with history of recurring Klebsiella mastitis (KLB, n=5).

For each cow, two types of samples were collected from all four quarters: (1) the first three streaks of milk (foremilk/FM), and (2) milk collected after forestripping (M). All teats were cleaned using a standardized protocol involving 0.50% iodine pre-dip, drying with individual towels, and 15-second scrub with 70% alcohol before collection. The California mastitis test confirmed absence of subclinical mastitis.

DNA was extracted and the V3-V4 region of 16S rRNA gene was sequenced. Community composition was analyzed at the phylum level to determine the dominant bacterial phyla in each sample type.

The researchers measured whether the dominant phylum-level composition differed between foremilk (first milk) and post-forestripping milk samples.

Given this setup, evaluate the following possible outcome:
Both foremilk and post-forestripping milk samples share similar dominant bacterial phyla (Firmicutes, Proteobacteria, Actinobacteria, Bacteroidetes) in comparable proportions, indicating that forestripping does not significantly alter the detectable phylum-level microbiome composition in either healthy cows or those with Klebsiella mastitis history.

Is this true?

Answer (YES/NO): YES